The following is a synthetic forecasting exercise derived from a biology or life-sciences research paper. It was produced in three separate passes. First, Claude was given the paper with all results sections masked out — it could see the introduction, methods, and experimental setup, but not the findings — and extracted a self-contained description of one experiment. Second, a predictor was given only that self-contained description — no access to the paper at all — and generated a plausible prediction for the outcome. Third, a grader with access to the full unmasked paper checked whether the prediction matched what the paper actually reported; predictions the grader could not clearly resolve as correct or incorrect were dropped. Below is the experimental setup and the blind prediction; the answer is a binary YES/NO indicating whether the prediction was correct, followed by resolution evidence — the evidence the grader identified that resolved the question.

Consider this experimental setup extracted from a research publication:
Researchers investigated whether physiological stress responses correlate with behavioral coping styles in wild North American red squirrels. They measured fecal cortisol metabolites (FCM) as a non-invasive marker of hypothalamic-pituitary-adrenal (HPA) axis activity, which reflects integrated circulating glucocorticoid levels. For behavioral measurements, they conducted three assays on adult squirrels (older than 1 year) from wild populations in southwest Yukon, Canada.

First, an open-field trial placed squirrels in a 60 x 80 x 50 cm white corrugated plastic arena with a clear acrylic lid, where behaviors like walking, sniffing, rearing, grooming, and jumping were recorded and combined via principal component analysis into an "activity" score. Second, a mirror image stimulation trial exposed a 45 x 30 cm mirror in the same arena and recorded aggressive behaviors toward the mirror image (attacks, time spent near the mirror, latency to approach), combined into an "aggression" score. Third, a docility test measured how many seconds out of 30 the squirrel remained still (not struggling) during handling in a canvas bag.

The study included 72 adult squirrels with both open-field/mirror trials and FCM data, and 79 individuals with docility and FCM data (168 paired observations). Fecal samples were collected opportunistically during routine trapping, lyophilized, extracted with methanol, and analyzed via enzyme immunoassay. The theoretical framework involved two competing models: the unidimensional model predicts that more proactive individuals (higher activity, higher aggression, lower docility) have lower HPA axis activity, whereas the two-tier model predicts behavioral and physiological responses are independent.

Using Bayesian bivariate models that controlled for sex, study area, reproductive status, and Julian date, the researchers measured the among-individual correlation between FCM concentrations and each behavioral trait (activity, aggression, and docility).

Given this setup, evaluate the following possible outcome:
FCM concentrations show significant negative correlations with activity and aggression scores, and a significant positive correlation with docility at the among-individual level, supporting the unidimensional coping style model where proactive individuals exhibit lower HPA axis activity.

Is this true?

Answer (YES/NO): NO